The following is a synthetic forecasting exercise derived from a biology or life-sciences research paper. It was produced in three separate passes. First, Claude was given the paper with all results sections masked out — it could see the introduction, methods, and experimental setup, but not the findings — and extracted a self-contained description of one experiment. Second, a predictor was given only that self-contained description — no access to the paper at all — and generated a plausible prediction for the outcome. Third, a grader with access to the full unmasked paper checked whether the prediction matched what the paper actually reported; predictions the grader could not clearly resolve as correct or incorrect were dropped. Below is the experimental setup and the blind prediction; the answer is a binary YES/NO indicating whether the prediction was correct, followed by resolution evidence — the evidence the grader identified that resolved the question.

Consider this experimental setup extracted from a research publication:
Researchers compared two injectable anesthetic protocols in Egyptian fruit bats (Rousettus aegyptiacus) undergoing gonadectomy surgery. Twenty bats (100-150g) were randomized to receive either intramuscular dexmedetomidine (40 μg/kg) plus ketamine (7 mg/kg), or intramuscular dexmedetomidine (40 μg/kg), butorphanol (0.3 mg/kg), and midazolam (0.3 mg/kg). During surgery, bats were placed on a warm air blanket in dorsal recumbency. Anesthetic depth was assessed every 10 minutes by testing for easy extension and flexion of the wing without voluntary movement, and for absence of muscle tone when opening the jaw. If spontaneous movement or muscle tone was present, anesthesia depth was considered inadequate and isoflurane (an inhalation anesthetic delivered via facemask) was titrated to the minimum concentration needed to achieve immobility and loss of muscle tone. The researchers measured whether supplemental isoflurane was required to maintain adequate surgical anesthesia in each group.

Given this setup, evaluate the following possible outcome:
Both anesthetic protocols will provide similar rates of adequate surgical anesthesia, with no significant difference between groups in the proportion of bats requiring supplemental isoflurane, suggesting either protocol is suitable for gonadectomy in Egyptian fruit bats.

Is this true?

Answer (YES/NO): YES